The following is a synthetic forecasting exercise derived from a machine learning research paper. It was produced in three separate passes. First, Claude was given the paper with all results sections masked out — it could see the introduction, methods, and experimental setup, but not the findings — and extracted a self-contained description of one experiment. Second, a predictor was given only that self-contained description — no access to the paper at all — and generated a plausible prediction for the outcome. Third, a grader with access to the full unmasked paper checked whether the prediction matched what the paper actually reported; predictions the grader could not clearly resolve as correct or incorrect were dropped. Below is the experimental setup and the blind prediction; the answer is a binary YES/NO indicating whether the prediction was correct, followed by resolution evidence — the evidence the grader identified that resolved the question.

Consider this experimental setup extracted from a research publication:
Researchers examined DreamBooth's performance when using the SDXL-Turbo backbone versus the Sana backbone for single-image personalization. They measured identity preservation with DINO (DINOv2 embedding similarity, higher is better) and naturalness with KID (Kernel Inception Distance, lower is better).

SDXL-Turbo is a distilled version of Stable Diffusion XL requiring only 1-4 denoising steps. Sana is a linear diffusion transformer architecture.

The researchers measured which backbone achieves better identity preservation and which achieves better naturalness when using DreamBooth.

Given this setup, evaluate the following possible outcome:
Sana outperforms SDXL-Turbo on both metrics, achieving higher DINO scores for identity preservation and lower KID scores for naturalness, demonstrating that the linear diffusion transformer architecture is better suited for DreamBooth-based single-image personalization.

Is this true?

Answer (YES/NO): NO